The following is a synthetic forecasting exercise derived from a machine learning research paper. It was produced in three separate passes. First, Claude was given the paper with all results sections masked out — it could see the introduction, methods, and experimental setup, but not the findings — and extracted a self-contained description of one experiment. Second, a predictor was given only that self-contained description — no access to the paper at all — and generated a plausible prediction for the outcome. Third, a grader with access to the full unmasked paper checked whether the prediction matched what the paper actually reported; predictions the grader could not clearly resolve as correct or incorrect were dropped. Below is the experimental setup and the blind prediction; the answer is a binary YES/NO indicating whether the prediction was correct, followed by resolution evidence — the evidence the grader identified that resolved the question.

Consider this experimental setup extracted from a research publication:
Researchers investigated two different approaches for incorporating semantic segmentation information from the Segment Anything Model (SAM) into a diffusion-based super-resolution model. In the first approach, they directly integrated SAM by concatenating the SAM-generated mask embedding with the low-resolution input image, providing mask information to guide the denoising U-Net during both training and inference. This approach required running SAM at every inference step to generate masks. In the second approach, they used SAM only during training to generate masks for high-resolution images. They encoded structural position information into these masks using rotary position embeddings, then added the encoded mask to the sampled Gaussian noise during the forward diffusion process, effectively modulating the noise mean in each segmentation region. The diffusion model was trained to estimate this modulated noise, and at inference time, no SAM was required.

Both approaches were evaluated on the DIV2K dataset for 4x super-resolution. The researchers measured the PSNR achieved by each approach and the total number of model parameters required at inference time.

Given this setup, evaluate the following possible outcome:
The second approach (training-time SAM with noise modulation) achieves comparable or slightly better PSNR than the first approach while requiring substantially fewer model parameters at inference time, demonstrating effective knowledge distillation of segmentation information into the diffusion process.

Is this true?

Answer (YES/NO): YES